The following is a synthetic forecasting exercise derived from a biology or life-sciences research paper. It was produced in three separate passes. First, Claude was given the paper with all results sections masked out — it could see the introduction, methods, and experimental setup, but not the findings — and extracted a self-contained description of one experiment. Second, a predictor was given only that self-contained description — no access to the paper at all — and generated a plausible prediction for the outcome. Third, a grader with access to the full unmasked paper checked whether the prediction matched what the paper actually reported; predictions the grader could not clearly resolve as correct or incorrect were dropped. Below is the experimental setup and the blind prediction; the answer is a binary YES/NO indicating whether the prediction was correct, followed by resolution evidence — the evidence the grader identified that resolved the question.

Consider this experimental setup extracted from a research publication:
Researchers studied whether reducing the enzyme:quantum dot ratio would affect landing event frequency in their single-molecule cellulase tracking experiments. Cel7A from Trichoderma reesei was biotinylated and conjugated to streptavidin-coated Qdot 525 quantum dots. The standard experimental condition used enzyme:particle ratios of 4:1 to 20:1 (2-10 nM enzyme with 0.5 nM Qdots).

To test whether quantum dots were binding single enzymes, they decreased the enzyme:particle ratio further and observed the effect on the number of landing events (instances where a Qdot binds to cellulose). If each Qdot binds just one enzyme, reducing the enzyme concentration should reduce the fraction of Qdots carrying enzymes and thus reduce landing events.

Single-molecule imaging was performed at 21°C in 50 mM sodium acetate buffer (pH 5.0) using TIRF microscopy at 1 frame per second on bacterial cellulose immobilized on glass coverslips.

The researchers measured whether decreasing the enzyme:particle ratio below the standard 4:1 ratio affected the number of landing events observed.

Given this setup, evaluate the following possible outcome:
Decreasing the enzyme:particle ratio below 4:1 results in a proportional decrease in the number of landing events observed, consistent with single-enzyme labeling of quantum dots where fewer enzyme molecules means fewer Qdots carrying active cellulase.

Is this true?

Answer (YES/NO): NO